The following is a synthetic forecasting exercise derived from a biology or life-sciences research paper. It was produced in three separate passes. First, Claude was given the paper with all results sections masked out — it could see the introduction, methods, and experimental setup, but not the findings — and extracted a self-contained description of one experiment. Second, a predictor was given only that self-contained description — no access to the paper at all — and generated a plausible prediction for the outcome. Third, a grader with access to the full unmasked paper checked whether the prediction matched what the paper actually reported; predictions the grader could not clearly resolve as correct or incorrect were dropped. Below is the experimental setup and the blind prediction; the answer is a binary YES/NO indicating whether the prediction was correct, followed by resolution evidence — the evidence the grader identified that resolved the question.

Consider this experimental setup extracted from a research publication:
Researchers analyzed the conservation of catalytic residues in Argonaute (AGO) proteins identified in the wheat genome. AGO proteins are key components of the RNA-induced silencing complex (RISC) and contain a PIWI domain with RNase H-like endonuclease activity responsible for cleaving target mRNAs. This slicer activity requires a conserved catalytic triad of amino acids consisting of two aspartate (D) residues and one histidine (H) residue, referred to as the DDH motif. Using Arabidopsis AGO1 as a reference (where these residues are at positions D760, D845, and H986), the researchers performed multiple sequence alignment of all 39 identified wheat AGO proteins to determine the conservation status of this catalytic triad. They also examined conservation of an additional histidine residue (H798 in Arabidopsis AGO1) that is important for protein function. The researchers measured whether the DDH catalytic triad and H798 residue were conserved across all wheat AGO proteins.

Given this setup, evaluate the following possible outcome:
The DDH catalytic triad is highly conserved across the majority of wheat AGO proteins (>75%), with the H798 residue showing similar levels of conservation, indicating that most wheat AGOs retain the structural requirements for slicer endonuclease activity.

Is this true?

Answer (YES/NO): NO